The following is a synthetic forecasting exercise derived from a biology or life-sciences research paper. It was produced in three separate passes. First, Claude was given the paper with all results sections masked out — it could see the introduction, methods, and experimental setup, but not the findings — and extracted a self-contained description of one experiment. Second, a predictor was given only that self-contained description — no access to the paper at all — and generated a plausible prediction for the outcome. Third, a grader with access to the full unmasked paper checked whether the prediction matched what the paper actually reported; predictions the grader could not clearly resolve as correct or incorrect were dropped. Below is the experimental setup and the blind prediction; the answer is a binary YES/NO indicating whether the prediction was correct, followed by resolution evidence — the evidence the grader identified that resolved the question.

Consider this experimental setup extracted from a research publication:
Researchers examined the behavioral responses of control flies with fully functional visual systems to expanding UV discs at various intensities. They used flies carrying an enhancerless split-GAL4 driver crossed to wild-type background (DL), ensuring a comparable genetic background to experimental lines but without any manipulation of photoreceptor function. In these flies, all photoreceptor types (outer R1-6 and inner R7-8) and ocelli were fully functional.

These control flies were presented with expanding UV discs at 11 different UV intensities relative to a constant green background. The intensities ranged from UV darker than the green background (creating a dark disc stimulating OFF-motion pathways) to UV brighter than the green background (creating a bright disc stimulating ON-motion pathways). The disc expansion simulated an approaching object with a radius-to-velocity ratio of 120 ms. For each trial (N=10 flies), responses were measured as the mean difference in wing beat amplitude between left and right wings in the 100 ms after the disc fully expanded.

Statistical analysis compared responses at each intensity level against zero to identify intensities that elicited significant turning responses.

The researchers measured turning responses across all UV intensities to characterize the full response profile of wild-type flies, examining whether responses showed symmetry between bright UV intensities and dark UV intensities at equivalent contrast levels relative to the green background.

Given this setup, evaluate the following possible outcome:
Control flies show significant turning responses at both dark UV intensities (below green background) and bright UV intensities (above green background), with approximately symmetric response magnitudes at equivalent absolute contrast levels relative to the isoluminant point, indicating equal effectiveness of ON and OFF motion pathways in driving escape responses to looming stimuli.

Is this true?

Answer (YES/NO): NO